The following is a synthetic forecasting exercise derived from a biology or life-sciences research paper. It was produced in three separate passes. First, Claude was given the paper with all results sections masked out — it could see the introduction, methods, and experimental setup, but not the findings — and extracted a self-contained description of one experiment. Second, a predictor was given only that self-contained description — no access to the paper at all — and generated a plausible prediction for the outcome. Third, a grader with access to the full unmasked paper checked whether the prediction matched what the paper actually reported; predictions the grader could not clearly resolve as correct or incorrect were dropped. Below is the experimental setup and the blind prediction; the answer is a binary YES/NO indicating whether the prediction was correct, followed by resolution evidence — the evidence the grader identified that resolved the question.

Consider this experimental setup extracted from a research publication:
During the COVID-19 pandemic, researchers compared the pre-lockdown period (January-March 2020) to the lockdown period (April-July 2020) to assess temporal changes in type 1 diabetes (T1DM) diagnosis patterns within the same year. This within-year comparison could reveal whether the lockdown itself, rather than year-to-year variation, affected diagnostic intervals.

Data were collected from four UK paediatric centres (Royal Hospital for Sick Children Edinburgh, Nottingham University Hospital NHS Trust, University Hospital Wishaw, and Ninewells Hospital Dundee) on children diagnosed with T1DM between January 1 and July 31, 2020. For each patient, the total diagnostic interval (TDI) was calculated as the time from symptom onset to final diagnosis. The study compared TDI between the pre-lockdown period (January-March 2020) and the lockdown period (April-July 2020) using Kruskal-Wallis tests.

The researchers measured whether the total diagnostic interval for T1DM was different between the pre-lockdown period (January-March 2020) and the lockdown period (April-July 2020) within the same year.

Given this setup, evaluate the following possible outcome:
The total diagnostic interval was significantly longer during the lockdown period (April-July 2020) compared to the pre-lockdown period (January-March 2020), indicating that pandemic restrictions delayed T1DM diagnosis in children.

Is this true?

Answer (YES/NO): NO